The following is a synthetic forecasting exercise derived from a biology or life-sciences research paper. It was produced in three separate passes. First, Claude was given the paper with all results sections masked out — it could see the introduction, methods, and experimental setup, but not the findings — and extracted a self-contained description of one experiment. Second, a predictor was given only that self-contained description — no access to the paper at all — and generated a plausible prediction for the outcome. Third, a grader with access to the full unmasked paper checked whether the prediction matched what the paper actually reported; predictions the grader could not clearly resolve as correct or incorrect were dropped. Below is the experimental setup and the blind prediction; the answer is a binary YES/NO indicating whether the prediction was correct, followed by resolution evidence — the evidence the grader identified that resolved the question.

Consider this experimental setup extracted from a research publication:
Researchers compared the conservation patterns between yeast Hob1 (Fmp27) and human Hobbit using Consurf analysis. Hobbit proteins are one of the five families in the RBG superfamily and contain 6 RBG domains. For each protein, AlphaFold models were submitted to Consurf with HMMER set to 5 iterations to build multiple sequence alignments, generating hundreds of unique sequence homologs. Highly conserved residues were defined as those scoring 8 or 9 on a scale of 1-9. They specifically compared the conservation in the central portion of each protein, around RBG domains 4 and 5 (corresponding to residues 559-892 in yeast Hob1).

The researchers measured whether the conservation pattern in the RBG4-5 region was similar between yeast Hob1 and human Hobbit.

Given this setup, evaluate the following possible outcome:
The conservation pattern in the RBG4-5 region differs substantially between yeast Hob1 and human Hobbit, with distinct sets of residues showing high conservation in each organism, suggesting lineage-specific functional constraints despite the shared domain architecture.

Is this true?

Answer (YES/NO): YES